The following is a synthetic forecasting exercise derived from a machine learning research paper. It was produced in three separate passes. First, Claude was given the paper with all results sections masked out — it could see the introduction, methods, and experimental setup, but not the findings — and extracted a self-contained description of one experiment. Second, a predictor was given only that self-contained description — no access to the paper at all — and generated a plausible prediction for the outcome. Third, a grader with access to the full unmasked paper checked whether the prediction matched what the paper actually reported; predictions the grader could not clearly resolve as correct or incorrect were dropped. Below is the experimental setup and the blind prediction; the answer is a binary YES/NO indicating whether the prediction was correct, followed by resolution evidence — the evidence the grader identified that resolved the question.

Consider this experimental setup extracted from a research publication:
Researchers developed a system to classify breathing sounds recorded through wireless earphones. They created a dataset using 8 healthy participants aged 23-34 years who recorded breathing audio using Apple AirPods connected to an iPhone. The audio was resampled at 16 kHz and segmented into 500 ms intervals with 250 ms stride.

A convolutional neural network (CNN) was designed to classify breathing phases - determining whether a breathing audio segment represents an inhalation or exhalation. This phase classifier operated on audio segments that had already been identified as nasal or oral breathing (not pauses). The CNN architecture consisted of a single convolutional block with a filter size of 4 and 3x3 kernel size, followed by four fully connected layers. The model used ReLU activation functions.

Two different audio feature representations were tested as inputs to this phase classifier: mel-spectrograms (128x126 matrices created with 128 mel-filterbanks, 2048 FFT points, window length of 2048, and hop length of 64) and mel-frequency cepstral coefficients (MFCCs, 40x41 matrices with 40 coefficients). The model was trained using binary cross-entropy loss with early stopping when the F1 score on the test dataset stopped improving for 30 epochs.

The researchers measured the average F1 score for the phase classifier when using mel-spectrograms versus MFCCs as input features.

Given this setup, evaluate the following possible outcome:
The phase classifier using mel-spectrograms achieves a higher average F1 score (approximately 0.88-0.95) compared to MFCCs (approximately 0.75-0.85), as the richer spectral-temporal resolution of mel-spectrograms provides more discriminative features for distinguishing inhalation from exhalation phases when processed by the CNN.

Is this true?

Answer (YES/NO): NO